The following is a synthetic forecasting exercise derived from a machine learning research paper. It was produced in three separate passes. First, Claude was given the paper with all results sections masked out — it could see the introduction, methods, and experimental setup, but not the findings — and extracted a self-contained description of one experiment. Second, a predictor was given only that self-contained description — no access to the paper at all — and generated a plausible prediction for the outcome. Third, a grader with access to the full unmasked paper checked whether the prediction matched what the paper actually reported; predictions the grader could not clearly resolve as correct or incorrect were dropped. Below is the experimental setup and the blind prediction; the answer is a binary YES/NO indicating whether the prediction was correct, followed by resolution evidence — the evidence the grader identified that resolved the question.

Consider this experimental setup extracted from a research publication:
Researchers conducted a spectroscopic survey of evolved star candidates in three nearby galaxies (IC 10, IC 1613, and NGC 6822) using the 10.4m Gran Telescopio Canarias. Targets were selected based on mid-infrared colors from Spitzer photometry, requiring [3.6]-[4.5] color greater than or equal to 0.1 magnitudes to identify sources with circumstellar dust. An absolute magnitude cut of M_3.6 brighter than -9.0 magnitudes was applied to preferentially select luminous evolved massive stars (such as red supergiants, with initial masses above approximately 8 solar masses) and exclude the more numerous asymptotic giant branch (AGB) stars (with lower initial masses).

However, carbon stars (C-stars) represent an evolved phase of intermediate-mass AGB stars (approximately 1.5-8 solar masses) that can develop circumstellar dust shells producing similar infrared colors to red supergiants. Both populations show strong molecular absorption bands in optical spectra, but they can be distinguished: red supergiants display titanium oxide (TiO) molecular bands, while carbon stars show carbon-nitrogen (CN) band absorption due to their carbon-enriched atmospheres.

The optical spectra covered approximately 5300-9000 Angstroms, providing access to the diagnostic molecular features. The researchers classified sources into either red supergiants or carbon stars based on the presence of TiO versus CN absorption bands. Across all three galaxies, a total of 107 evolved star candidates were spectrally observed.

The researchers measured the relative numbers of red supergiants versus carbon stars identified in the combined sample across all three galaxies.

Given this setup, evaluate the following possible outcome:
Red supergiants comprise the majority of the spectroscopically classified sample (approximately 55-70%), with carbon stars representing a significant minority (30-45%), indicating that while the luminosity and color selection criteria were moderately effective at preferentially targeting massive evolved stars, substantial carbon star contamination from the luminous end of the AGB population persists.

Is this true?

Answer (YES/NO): YES